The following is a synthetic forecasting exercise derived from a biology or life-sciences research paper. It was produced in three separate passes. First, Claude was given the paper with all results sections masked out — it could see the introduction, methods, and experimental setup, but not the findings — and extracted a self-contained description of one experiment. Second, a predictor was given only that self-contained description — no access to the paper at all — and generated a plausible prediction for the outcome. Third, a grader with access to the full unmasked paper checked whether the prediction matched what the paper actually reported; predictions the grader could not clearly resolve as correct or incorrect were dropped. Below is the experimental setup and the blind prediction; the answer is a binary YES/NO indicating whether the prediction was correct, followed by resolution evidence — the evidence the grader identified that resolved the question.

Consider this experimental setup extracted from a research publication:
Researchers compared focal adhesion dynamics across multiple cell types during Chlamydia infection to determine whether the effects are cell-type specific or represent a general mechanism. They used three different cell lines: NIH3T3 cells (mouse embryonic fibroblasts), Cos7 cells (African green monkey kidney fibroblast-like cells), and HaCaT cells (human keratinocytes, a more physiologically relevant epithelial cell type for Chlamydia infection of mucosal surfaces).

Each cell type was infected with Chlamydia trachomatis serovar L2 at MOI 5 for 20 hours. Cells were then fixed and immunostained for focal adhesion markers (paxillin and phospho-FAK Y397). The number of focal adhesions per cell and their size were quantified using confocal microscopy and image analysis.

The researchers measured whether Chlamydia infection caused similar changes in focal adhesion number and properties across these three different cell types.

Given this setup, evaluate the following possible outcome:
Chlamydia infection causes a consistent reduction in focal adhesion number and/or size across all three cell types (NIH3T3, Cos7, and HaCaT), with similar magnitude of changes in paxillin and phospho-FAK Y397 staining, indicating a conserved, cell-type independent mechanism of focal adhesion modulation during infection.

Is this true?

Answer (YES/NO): NO